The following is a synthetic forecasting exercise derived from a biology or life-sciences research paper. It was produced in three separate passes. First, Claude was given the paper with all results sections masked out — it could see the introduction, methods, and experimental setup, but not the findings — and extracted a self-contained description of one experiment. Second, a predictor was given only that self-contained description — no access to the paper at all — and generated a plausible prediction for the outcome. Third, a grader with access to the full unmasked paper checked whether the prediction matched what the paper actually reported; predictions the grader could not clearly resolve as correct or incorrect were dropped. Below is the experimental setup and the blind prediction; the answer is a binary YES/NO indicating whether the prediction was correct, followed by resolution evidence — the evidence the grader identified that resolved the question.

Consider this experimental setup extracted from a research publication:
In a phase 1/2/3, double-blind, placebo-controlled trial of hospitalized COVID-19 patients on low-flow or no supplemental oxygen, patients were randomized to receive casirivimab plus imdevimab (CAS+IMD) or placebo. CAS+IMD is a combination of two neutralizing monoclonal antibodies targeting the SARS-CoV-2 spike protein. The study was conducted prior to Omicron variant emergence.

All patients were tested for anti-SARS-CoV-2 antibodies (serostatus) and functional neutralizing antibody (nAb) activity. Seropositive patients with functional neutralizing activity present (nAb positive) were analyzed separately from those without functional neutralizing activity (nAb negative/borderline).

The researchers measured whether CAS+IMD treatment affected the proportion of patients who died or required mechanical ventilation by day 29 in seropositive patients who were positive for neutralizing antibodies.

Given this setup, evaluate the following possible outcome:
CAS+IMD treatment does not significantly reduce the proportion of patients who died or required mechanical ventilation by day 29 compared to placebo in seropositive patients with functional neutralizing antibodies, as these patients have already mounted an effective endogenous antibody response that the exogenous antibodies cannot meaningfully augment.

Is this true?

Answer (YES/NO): YES